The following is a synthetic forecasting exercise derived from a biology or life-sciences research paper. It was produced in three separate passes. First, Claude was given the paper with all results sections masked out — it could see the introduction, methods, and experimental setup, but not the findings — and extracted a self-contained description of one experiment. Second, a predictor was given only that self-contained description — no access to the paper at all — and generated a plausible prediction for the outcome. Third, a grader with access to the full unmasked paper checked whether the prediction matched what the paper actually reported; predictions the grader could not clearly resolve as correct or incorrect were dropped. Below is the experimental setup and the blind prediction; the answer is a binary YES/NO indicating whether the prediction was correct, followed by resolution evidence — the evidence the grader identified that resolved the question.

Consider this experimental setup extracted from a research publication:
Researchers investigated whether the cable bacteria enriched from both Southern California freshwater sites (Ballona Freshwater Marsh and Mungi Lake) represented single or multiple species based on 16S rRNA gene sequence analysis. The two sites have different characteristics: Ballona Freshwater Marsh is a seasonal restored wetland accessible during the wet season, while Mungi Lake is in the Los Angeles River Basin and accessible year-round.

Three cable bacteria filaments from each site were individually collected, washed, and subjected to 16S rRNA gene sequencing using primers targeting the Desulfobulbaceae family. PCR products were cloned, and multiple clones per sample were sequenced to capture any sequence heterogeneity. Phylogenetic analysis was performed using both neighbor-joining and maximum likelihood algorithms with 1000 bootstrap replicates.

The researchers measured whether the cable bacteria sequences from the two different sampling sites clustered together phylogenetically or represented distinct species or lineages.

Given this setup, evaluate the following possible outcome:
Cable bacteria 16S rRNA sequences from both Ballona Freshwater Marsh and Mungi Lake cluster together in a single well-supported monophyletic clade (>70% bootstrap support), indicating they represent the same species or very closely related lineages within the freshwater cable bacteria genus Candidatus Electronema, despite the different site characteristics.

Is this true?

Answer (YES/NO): NO